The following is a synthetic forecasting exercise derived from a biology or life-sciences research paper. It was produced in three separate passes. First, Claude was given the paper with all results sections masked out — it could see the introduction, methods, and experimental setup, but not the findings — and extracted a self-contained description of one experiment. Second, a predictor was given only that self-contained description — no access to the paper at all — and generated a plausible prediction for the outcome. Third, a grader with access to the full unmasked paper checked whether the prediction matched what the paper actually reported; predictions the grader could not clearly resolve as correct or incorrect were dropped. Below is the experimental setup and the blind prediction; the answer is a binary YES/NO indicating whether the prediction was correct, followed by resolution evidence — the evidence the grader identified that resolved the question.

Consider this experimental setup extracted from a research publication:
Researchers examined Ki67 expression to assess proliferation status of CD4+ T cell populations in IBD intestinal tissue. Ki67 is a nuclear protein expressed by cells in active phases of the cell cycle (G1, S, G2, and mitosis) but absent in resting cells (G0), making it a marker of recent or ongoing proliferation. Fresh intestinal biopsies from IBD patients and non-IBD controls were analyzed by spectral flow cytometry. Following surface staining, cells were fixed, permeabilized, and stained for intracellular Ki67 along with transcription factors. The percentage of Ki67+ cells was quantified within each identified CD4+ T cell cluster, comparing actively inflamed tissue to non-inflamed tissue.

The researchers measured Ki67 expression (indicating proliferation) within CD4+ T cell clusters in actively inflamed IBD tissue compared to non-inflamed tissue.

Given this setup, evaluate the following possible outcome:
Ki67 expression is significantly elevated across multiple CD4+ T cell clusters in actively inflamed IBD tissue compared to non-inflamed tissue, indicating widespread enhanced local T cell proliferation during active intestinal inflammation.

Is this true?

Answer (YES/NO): NO